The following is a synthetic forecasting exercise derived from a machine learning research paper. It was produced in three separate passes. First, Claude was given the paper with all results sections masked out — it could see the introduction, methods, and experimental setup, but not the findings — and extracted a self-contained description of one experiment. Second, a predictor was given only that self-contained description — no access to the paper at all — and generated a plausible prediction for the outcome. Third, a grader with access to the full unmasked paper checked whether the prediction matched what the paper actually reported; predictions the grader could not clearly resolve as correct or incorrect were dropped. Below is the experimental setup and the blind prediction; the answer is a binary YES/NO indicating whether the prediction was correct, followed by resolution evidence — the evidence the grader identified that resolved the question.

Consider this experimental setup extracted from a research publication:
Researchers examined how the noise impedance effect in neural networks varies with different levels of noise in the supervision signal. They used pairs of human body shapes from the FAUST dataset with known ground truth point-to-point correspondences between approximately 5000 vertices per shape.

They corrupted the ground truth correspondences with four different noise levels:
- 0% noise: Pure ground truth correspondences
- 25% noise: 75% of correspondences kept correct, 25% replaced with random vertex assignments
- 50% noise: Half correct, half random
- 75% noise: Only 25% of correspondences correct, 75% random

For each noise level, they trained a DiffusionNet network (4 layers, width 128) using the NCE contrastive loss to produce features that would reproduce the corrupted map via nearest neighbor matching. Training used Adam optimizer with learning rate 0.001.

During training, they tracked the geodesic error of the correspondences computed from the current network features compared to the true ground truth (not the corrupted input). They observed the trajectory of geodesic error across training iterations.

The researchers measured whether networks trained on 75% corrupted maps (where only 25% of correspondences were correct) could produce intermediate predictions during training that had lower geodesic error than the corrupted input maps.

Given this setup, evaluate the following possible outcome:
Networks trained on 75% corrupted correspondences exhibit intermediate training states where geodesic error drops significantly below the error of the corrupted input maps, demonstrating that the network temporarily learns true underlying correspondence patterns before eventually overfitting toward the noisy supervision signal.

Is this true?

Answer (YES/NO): YES